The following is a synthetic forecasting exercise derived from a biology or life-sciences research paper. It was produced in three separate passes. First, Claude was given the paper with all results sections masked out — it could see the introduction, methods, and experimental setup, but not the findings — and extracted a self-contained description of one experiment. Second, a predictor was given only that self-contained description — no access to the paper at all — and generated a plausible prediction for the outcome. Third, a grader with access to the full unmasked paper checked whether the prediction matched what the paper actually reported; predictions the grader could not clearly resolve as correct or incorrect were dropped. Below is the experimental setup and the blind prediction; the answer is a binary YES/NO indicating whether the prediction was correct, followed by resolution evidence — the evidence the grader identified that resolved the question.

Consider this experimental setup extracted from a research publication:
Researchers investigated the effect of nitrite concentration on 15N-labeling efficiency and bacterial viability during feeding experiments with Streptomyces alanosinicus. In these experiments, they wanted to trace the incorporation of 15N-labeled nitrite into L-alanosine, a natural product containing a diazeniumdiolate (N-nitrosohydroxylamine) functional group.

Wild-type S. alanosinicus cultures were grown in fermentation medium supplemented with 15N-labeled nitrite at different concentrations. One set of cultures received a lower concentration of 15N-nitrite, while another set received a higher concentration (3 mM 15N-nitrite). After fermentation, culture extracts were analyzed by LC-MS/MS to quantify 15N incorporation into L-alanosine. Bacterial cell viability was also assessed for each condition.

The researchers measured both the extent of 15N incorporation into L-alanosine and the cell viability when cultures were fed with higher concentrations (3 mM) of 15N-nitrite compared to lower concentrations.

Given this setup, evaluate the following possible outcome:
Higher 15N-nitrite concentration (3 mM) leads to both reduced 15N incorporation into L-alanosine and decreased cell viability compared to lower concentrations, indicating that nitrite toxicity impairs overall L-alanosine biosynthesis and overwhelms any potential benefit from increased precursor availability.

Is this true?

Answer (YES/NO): NO